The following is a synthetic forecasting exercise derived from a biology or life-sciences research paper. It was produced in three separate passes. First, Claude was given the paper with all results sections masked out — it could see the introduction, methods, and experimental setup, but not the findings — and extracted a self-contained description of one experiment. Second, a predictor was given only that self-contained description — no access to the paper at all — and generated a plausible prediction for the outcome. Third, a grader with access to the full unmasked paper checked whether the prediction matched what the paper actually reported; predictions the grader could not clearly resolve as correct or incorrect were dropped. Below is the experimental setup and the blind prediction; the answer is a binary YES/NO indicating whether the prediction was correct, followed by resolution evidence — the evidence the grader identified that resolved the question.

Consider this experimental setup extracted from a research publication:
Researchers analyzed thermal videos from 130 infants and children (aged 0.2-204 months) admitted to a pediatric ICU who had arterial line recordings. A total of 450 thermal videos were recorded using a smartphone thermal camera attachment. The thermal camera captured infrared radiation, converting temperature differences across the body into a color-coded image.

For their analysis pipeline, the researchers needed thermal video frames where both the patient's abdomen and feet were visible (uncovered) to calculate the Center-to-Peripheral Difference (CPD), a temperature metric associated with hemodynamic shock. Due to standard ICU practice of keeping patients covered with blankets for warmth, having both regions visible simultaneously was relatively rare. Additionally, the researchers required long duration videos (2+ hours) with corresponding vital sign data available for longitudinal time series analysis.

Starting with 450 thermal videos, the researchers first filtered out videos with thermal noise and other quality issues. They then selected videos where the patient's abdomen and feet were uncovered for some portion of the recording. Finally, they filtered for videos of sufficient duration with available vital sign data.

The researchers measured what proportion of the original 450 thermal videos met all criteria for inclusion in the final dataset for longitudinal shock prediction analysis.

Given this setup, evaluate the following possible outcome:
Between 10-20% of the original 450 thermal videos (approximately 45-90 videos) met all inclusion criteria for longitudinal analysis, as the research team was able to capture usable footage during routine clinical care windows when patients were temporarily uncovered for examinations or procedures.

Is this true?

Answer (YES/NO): NO